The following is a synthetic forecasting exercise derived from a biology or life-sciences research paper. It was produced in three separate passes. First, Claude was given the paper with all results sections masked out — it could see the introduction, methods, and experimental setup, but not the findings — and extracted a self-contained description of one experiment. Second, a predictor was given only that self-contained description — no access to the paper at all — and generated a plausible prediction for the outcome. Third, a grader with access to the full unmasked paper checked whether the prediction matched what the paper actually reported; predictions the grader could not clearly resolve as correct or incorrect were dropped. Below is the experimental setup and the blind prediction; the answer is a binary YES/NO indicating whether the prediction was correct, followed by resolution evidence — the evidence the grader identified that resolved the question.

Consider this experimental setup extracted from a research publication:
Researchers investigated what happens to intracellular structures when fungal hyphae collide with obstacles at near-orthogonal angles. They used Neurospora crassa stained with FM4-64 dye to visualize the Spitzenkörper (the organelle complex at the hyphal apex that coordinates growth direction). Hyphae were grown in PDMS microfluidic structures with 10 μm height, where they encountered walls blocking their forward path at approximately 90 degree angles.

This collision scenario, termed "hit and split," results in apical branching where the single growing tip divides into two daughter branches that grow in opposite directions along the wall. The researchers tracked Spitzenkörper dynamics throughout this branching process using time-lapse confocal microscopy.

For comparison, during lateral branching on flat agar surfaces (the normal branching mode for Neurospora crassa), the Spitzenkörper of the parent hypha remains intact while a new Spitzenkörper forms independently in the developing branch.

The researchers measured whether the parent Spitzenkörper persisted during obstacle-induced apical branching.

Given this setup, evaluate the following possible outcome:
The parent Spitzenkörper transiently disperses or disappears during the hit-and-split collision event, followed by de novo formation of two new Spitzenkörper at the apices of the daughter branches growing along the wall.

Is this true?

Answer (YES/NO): YES